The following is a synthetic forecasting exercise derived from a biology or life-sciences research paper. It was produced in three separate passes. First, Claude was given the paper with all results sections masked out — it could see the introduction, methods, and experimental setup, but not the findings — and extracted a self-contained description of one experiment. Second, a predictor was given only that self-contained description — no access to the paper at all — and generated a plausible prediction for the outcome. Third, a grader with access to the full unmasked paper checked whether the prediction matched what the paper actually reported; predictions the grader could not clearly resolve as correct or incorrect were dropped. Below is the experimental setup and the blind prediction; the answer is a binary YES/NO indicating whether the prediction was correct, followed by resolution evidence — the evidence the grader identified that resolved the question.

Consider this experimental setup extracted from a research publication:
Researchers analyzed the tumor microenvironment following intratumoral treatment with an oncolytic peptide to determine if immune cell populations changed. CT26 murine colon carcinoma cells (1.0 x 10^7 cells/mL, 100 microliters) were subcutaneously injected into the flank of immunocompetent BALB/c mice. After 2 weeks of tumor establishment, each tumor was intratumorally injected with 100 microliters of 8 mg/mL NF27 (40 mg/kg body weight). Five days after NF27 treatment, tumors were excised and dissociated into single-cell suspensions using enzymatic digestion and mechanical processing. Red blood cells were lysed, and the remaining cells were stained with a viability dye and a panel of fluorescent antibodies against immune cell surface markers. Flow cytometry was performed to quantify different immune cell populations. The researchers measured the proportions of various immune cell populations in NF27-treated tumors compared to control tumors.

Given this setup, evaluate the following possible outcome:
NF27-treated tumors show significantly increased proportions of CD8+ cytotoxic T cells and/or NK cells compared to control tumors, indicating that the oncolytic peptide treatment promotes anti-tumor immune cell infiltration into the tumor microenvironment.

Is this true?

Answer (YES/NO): YES